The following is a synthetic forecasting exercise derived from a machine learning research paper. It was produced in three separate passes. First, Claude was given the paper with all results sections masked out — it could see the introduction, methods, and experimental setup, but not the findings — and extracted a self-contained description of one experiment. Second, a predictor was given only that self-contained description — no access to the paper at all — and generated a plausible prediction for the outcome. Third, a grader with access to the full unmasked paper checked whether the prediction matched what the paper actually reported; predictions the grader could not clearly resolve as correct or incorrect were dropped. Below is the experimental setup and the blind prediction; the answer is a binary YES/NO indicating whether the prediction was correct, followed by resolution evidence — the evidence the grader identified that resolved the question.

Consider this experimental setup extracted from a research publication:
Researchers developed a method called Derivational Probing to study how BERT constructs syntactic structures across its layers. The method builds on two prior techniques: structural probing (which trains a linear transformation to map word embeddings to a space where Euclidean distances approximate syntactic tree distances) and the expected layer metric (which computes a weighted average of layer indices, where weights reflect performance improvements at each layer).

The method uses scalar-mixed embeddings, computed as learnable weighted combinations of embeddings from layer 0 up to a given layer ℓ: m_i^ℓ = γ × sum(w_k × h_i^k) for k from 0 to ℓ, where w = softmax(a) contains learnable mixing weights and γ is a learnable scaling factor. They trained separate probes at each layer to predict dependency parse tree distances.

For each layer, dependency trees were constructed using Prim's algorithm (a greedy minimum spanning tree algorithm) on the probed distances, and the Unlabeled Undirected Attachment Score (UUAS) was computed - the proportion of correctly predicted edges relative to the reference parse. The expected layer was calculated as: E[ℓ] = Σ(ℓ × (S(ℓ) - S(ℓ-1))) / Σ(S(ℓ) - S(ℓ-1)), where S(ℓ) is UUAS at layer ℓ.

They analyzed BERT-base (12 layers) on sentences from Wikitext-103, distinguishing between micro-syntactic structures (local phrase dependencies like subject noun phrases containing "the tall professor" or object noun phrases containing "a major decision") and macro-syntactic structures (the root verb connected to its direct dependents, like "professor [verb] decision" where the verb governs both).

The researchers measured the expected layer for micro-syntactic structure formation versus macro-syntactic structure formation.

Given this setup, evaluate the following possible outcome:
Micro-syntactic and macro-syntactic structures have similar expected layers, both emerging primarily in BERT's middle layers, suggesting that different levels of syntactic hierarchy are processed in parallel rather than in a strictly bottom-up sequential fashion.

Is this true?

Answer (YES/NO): NO